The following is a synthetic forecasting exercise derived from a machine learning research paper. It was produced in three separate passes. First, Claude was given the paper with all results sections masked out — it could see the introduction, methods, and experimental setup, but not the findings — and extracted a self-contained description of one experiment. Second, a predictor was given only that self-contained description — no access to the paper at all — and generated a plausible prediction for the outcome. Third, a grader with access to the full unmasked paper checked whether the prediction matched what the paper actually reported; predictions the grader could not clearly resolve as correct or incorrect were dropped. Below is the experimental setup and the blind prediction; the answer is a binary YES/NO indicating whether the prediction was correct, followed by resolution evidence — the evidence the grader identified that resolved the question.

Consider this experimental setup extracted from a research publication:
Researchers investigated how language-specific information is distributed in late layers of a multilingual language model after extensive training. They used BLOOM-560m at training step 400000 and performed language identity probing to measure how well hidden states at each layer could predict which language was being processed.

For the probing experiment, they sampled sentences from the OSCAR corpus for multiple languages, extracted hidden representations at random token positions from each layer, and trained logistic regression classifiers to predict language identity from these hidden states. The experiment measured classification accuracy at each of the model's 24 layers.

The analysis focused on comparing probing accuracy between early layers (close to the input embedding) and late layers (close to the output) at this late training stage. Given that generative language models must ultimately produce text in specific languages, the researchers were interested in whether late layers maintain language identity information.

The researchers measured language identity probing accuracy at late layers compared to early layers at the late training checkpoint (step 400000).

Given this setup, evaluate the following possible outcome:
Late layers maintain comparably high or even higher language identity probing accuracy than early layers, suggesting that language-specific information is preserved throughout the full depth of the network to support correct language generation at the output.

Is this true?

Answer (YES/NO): YES